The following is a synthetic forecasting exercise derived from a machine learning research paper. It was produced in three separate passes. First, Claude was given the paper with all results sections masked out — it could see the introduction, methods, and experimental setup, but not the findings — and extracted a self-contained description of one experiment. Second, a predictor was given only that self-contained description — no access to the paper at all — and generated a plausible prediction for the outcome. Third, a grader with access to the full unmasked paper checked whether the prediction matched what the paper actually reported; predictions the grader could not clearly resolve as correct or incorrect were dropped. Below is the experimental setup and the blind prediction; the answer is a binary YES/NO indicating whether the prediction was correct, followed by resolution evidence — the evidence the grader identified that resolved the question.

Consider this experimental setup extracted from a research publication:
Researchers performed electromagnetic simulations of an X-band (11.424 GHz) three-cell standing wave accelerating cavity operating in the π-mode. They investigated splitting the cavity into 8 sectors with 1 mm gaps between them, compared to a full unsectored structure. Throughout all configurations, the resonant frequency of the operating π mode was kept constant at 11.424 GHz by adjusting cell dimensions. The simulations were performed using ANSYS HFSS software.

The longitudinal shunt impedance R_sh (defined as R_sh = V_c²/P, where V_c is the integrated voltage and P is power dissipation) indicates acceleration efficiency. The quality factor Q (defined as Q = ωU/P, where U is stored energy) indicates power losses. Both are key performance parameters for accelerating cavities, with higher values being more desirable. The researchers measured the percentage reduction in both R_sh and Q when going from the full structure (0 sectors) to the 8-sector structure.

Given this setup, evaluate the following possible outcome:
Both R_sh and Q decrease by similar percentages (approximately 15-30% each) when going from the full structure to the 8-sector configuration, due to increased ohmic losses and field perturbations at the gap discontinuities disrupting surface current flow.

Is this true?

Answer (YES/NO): NO